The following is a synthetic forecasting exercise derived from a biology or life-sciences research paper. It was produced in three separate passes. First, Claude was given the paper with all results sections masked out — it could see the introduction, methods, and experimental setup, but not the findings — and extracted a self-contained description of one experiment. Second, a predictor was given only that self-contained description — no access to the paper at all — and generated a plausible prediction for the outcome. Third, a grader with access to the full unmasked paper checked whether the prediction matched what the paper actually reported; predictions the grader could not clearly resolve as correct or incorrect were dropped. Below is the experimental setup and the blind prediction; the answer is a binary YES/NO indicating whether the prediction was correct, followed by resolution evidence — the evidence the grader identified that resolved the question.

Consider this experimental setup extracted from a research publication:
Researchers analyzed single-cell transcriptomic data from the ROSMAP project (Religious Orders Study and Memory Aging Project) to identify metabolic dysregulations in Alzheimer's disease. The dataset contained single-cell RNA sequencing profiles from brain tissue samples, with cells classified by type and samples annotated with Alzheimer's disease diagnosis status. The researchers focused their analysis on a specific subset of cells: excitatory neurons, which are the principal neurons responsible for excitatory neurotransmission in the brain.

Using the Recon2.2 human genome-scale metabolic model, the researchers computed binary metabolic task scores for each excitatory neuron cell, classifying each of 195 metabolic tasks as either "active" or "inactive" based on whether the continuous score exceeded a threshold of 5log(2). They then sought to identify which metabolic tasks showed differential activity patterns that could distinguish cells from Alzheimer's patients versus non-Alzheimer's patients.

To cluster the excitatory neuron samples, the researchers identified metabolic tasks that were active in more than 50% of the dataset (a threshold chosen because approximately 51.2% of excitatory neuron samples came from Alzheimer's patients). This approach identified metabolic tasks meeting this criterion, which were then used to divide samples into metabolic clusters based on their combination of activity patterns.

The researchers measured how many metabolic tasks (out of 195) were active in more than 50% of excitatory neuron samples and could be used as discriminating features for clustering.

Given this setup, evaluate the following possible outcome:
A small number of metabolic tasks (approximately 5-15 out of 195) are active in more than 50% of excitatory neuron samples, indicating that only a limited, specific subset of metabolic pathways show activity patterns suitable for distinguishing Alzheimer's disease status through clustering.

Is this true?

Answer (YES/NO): NO